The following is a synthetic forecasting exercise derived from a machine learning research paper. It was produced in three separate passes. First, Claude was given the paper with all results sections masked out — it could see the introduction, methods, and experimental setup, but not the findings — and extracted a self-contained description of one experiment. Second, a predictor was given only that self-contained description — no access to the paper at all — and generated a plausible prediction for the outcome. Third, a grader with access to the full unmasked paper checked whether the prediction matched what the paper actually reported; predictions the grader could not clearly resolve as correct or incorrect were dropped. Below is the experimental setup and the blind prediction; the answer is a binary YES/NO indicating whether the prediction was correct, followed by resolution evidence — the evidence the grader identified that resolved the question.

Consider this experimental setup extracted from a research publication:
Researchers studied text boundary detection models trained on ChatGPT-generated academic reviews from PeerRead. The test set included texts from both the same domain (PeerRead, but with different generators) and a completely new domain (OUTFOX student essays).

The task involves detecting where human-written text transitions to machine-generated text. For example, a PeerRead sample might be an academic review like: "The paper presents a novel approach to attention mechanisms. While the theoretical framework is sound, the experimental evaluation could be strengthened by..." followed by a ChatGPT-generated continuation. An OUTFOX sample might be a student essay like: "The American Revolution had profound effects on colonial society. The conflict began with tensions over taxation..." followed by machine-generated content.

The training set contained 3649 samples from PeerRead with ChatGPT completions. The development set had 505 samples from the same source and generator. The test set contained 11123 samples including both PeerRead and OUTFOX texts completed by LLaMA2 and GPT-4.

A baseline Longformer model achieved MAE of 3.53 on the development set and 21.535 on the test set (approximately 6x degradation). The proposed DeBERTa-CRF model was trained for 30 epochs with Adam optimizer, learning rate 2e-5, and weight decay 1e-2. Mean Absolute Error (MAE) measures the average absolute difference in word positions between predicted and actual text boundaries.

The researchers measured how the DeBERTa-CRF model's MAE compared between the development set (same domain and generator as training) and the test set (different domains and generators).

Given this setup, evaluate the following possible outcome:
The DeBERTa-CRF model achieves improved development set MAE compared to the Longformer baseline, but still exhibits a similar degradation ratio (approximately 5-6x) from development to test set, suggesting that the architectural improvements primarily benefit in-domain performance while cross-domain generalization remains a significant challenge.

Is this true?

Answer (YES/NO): NO